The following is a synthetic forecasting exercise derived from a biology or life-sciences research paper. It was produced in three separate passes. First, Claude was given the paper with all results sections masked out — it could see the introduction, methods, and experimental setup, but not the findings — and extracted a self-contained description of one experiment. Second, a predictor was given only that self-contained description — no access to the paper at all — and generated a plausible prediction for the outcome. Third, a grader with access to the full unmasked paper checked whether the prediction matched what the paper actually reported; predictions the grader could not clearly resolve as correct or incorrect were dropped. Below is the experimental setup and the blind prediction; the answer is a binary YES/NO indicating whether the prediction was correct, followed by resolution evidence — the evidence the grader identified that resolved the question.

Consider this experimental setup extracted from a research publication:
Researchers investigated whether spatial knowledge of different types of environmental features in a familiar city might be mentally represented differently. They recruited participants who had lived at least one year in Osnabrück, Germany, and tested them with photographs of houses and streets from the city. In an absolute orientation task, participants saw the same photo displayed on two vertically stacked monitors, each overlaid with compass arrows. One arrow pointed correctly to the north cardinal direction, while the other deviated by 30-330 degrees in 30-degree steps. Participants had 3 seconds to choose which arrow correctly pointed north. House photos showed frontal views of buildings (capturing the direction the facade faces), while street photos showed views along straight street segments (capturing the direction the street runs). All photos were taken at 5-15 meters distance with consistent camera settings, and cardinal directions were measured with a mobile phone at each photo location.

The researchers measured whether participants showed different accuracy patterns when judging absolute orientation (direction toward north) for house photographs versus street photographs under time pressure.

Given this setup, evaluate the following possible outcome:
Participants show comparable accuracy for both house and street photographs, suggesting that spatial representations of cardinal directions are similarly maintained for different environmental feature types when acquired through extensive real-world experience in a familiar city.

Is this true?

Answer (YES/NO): NO